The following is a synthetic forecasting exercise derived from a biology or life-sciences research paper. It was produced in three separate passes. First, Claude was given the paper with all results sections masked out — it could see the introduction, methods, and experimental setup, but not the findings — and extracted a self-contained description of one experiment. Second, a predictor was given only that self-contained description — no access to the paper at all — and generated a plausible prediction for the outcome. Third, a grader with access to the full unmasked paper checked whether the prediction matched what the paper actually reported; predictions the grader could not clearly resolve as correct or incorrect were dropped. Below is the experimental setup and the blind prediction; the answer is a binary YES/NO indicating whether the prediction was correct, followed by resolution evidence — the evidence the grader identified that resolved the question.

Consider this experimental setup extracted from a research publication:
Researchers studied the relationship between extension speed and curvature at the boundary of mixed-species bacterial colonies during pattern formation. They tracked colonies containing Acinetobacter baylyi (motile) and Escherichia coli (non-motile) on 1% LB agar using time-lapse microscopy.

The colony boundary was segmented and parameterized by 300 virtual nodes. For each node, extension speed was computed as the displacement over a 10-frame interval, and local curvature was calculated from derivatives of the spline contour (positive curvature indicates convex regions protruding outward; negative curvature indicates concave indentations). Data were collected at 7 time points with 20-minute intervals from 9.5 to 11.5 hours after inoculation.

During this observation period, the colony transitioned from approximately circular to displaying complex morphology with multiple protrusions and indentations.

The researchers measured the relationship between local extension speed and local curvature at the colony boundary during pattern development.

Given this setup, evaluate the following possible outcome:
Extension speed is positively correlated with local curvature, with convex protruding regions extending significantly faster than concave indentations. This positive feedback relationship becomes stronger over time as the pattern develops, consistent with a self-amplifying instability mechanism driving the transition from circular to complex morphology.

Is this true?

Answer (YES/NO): NO